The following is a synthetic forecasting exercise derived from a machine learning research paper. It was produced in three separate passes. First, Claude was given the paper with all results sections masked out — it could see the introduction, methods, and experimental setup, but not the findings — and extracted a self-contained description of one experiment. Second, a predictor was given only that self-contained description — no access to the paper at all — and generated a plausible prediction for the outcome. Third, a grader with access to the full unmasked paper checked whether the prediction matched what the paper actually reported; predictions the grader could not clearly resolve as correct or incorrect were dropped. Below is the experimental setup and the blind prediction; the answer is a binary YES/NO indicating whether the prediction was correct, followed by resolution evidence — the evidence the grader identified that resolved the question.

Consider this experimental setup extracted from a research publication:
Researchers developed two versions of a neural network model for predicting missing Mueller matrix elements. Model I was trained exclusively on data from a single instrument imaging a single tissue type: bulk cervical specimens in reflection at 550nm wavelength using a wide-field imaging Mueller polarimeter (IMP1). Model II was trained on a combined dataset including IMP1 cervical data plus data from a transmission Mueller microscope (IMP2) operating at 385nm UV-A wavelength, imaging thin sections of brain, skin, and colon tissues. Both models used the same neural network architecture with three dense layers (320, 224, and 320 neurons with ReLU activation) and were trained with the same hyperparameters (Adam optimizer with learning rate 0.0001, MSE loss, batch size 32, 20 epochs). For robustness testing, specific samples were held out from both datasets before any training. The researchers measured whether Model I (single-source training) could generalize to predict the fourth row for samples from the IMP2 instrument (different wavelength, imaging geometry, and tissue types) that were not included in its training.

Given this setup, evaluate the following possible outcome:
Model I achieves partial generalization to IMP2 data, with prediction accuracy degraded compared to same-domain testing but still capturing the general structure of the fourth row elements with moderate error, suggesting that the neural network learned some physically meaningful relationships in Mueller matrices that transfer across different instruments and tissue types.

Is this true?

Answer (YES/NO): NO